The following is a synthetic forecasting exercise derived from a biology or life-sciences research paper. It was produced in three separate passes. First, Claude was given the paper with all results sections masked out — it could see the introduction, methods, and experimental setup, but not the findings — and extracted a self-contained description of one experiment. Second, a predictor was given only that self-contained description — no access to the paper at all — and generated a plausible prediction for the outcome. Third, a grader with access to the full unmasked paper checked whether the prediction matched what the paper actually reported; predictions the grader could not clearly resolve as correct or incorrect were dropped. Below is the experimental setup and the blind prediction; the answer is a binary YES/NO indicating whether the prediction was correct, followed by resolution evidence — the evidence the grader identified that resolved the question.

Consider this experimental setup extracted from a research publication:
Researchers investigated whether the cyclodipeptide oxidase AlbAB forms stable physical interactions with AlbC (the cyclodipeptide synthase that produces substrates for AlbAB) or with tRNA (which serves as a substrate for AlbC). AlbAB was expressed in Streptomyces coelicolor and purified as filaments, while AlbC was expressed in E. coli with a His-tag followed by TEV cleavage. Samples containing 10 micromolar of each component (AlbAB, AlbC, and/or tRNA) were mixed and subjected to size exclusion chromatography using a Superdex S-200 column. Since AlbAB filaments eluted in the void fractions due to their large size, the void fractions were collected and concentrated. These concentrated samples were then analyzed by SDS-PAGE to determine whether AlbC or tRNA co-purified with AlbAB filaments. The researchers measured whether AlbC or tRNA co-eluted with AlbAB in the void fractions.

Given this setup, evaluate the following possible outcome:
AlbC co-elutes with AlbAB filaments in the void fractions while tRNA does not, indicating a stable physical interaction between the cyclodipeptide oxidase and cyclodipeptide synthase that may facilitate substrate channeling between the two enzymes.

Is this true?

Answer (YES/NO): NO